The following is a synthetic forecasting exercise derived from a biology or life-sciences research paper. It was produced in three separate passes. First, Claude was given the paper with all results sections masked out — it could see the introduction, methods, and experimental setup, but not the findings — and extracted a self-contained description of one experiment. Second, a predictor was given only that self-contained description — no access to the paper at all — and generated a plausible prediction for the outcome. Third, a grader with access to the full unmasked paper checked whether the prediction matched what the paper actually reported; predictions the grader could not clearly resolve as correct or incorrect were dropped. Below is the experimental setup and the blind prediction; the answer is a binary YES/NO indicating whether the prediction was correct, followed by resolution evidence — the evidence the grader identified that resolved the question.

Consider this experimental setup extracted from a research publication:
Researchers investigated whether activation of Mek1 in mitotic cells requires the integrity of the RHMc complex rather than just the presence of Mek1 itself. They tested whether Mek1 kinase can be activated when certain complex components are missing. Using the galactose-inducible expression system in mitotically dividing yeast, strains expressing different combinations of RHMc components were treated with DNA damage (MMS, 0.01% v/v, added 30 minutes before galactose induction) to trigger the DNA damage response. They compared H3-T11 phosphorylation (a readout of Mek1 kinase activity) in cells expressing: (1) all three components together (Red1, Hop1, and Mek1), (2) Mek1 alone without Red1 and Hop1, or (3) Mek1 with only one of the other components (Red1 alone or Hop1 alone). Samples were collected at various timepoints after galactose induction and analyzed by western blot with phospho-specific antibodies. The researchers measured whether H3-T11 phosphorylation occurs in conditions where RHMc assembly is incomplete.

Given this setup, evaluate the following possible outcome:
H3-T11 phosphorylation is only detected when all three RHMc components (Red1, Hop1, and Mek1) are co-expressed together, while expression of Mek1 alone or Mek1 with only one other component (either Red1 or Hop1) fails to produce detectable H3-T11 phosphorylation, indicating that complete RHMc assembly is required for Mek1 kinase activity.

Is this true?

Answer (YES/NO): YES